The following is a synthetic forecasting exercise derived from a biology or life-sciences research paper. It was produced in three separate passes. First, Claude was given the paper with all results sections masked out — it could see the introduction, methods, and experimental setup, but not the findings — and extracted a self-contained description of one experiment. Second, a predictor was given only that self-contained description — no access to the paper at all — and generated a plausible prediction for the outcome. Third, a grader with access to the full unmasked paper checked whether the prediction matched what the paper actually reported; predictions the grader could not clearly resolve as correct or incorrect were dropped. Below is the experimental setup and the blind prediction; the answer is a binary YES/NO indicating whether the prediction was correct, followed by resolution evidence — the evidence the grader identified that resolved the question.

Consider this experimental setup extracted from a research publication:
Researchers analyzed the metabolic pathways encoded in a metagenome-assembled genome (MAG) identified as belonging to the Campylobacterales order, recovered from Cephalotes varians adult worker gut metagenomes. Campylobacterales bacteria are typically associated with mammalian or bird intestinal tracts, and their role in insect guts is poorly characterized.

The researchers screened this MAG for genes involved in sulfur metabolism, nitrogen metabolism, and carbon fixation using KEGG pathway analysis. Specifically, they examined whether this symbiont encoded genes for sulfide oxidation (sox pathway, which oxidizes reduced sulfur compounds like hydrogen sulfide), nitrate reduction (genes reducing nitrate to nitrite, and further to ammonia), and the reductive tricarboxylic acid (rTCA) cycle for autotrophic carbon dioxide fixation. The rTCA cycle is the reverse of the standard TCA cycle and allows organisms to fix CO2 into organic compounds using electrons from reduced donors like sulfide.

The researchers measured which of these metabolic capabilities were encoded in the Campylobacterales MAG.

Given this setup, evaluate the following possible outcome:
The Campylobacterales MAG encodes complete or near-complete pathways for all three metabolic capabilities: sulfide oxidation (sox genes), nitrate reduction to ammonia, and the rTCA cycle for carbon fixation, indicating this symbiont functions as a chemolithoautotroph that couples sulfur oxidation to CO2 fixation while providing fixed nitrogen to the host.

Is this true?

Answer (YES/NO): NO